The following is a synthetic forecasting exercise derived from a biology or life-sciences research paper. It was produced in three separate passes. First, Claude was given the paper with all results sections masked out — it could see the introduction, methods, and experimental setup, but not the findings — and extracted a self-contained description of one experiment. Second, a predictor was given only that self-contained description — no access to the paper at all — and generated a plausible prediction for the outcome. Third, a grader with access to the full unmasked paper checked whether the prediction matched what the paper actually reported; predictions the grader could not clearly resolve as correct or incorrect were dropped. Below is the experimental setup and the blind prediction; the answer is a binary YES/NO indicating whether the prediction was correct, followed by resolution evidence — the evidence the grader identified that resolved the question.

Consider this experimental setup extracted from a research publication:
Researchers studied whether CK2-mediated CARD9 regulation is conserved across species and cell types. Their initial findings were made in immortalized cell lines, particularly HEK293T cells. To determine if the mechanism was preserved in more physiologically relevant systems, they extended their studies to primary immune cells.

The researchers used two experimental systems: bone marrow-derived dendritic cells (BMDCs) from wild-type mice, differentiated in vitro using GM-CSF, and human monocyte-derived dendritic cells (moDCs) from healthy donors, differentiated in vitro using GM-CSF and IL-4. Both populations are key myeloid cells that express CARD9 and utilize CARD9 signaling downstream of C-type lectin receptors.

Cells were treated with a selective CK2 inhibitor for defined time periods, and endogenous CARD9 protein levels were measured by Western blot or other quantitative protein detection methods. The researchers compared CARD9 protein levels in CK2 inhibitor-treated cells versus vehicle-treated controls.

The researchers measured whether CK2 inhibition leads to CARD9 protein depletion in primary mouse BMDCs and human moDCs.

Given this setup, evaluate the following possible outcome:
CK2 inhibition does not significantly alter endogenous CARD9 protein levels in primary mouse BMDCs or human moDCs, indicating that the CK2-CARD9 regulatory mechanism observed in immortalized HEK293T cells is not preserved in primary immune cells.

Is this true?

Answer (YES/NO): NO